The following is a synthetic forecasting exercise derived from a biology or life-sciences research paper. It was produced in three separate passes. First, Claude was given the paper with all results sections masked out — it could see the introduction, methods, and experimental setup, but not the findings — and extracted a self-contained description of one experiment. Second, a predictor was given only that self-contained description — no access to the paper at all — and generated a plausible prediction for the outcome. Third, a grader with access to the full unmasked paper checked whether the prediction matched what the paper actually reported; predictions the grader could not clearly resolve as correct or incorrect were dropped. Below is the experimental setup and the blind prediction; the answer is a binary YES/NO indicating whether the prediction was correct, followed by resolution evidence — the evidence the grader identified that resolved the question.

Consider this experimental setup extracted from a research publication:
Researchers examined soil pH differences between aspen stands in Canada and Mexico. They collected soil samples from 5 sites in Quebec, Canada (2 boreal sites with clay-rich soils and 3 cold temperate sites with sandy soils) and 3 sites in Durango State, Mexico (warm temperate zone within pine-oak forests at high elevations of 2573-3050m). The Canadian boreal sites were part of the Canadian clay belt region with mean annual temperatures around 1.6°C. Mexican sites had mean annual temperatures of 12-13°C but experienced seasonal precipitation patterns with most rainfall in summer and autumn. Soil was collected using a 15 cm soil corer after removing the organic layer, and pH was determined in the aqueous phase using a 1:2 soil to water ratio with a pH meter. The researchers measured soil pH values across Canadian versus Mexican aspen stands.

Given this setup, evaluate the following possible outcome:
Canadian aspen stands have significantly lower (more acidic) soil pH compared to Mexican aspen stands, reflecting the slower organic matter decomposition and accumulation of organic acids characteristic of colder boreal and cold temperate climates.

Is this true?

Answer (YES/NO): NO